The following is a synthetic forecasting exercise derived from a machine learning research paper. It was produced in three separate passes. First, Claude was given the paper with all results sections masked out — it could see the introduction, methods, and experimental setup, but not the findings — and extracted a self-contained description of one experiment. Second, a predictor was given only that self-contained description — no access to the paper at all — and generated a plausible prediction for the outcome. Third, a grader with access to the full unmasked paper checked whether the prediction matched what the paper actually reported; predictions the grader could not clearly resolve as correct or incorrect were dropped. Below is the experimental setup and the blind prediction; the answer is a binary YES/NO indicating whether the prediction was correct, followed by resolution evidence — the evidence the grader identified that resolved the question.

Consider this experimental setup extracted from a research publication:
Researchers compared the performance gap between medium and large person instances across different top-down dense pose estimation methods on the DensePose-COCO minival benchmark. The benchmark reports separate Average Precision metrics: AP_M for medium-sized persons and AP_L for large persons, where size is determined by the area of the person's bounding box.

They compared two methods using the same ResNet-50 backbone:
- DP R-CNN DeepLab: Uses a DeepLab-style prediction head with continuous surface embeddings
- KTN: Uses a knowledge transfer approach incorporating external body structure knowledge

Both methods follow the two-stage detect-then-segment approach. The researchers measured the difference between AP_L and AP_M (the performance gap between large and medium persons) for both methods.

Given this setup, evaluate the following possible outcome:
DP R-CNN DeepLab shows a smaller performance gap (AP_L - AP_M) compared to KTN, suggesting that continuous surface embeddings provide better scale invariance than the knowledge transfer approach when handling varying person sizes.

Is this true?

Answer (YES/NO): NO